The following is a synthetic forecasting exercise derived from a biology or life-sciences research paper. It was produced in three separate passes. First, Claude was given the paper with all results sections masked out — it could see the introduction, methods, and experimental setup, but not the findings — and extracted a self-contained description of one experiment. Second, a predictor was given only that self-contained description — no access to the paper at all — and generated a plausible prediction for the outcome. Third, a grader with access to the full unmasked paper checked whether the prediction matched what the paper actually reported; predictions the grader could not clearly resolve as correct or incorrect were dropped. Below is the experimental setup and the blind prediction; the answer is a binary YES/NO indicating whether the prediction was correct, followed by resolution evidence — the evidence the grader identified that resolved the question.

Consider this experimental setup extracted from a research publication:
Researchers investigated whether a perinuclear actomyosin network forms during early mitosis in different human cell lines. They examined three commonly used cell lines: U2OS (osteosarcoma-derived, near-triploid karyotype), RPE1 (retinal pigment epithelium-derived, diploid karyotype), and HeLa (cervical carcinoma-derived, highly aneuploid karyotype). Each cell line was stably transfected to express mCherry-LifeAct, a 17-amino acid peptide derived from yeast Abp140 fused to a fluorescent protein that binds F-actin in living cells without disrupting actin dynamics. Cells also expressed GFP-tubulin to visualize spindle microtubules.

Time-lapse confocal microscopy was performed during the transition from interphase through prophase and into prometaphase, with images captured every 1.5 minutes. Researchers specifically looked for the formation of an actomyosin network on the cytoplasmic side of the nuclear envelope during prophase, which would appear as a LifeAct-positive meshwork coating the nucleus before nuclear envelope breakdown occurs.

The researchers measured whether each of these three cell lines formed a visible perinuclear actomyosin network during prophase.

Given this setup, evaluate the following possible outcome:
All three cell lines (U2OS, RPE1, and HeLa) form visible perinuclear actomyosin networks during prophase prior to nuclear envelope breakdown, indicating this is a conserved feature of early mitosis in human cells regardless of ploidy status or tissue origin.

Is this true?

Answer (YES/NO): NO